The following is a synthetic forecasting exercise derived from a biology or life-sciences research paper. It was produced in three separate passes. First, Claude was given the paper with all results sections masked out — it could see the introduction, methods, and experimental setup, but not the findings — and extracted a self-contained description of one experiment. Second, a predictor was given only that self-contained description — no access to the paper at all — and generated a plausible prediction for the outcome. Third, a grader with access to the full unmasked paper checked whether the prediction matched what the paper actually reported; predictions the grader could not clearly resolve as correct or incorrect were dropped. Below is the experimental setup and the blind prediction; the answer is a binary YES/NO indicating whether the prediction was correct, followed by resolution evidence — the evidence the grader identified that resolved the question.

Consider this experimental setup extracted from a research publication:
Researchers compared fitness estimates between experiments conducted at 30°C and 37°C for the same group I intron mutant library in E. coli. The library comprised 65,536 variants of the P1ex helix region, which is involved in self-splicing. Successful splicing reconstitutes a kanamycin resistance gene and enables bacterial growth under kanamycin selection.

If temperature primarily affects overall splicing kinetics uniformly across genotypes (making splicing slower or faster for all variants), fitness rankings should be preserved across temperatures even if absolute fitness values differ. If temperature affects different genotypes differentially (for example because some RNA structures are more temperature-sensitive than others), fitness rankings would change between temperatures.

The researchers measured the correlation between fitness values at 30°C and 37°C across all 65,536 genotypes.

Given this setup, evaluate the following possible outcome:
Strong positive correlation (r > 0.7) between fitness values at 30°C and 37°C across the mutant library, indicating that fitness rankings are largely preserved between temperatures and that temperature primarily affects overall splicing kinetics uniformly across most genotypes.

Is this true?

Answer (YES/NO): YES